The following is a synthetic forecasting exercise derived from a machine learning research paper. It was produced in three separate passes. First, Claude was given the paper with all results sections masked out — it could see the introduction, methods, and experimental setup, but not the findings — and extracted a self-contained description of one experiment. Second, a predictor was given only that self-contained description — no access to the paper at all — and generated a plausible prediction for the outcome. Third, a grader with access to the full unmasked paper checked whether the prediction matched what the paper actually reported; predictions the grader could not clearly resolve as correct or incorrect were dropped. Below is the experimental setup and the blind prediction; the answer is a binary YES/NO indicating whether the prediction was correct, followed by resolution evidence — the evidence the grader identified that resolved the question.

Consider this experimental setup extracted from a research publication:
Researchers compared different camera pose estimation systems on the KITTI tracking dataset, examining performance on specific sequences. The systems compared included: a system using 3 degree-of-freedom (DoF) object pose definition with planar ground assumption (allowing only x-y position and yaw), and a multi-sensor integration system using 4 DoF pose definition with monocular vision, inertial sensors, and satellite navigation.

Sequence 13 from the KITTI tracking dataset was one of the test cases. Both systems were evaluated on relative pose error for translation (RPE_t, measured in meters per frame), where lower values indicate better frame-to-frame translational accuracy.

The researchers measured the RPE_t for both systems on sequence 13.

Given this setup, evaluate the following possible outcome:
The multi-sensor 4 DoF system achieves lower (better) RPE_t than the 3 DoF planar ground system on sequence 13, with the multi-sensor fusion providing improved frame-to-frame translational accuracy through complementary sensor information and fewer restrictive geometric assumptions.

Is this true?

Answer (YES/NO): NO